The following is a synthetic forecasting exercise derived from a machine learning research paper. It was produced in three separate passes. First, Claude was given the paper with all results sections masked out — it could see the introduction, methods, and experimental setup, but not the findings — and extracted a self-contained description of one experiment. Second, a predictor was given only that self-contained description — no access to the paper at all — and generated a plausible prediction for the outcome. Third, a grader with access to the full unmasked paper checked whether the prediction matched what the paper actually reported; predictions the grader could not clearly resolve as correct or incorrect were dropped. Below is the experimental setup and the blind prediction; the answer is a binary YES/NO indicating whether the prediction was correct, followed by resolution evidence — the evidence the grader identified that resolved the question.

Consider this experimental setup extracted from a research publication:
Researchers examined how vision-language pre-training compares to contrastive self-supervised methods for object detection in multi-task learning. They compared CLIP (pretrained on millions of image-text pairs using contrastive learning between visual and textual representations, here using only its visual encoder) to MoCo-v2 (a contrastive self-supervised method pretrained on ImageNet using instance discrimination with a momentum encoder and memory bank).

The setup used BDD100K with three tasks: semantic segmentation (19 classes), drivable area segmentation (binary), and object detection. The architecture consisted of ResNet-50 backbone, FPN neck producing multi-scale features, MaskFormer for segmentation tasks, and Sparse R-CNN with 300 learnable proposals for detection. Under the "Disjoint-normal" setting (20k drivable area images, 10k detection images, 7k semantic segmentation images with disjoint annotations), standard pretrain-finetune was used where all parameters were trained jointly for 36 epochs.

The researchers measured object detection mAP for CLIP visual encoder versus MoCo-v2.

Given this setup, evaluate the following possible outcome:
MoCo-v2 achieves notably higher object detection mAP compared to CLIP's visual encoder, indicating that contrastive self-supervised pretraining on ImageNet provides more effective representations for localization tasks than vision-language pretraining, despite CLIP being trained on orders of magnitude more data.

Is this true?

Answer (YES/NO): NO